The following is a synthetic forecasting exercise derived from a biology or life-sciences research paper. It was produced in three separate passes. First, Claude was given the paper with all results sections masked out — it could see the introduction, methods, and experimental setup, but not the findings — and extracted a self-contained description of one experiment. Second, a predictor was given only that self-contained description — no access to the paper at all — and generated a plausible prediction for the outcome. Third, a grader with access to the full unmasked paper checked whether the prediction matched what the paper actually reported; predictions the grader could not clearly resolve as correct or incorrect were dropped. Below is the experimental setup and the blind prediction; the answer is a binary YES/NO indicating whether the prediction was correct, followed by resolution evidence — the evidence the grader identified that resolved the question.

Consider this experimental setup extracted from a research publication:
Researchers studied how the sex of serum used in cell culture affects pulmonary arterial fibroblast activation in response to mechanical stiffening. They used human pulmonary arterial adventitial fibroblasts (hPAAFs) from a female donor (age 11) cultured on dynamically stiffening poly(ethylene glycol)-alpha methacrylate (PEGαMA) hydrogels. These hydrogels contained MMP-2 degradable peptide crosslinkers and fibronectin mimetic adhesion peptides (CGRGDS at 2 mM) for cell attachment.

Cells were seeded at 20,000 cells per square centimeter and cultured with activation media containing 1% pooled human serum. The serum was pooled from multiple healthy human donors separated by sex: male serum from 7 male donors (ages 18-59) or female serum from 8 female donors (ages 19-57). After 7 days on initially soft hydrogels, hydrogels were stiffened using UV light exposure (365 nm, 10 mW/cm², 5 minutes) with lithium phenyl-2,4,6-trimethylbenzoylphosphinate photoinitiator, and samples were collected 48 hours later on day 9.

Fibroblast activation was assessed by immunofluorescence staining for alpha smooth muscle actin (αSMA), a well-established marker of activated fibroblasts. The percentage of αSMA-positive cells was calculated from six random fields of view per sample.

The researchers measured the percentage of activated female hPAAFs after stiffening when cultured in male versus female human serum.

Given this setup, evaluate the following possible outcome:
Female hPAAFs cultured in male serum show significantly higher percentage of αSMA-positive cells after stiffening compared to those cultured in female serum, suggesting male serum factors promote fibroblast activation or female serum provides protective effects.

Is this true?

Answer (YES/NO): YES